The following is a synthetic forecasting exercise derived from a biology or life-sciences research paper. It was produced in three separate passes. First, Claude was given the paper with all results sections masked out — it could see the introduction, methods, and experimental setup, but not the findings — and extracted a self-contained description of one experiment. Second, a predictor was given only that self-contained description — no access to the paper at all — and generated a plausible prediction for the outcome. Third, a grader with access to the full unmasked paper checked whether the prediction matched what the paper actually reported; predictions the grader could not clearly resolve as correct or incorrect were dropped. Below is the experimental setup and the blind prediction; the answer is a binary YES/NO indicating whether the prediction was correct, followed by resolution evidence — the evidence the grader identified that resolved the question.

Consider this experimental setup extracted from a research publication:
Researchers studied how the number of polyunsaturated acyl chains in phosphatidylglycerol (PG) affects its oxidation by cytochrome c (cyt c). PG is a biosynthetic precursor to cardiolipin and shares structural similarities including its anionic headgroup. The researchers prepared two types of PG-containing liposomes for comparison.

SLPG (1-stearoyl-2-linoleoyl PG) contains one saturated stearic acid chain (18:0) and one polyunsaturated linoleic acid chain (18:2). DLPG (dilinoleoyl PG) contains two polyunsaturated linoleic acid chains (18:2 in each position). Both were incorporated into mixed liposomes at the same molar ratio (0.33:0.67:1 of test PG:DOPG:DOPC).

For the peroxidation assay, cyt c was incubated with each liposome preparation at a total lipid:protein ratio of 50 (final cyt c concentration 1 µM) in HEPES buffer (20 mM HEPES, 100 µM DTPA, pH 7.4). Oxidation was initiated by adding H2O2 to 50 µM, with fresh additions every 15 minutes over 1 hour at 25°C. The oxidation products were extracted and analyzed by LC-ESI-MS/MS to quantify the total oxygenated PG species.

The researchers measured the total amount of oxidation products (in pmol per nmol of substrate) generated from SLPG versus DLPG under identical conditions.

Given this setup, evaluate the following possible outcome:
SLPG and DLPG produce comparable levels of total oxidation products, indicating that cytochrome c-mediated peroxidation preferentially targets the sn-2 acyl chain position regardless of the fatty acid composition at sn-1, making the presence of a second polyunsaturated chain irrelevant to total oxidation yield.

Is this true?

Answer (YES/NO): NO